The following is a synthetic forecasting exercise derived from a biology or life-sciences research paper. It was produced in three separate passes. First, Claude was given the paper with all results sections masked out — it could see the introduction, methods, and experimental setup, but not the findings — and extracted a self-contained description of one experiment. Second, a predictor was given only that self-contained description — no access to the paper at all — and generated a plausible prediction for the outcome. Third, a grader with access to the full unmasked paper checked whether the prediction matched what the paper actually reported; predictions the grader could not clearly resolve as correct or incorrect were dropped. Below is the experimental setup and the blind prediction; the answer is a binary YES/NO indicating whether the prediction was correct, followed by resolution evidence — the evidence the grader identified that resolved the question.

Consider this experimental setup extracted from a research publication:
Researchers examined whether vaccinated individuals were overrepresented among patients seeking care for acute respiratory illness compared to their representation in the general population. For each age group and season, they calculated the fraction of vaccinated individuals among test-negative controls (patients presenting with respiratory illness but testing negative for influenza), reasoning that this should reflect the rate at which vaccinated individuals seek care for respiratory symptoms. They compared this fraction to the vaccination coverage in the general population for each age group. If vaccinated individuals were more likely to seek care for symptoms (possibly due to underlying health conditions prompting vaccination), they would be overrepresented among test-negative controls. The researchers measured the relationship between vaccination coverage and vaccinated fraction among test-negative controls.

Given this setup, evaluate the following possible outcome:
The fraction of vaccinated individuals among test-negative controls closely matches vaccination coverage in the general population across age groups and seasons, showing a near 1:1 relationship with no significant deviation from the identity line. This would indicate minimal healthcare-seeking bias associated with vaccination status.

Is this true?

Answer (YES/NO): NO